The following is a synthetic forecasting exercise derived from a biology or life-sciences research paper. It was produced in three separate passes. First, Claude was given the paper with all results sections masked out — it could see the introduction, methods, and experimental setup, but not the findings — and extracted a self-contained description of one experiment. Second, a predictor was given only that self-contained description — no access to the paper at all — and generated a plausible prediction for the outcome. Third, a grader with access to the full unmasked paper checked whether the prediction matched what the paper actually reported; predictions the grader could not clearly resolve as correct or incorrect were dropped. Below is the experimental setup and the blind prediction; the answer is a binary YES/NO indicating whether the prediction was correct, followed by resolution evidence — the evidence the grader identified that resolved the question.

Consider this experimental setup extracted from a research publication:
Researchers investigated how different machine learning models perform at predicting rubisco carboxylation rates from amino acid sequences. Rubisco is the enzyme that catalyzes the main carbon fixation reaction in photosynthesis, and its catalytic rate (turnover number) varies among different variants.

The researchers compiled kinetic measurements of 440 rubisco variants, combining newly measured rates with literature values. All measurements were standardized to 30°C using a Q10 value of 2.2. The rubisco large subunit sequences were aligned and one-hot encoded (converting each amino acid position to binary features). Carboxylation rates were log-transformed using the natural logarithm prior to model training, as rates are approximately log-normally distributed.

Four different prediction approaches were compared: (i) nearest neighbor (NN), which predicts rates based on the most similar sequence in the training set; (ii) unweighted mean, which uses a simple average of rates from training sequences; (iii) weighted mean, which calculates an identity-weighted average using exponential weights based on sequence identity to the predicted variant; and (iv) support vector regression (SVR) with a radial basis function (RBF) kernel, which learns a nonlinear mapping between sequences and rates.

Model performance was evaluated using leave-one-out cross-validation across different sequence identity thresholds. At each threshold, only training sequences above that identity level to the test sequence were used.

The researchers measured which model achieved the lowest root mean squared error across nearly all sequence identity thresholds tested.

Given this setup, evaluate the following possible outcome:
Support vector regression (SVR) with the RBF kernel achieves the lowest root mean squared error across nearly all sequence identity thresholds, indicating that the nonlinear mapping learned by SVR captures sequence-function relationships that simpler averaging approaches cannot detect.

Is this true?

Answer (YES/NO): YES